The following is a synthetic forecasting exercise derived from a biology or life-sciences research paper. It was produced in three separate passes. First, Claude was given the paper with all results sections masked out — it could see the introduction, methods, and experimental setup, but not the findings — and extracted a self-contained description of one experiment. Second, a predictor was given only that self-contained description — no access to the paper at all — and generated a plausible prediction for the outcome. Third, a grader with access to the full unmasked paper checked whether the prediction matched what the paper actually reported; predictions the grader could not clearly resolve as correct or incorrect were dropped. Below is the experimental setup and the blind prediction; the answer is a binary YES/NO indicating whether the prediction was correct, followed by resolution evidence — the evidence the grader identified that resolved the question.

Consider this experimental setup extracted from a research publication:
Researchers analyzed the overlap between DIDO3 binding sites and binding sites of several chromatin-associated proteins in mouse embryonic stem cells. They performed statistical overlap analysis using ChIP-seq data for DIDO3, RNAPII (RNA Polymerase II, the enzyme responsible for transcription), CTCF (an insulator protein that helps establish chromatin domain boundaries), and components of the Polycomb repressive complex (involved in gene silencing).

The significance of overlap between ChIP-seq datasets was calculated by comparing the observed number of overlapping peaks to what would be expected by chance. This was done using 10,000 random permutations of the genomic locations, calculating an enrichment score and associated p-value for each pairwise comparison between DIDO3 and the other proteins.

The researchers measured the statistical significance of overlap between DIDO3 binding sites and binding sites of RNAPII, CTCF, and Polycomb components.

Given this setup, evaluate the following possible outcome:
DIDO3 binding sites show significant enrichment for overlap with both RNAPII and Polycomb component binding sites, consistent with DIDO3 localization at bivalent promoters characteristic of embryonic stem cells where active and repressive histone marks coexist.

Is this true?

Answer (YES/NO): NO